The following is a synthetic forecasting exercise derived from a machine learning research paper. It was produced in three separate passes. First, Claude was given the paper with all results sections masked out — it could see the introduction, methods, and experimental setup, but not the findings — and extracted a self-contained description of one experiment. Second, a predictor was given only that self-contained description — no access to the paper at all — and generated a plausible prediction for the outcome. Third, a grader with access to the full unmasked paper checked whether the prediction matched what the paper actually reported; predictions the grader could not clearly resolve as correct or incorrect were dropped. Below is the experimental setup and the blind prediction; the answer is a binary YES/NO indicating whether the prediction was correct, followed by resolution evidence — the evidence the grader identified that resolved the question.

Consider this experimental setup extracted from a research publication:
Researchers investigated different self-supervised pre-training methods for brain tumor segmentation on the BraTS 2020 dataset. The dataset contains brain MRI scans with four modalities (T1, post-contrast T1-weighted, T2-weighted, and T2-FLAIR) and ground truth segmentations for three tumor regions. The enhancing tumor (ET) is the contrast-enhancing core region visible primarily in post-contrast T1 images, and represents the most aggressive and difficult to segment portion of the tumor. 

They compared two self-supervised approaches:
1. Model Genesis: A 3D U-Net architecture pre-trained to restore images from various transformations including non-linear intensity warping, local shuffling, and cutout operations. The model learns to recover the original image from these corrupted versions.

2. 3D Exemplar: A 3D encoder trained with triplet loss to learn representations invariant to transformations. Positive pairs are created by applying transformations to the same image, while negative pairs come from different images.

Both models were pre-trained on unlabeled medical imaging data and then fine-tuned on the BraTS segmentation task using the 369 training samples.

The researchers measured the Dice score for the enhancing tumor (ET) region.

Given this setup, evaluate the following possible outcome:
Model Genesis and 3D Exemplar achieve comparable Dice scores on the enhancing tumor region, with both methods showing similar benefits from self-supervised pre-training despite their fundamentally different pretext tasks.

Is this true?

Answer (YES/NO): NO